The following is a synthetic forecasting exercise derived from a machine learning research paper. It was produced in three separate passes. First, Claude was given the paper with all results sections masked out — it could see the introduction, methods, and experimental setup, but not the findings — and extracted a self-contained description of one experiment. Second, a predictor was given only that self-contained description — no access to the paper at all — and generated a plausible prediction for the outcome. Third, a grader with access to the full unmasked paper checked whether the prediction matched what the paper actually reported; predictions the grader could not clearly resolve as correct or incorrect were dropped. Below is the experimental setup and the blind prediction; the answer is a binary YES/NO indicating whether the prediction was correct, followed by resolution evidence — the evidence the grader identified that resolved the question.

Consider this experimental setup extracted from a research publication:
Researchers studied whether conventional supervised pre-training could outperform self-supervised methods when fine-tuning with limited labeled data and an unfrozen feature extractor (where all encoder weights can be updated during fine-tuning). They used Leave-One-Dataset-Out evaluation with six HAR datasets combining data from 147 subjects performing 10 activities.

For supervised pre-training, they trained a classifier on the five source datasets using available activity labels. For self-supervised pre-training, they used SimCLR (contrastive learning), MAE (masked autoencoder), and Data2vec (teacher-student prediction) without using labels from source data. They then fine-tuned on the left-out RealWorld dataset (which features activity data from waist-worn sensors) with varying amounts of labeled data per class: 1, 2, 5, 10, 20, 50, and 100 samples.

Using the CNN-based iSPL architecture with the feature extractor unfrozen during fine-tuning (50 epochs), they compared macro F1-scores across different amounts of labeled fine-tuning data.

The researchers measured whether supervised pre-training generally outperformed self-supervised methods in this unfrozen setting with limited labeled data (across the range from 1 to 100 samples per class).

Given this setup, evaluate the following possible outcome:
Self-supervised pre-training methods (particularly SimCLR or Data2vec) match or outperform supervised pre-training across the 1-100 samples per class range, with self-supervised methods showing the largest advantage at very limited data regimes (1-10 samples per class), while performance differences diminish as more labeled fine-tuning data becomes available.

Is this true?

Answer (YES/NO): NO